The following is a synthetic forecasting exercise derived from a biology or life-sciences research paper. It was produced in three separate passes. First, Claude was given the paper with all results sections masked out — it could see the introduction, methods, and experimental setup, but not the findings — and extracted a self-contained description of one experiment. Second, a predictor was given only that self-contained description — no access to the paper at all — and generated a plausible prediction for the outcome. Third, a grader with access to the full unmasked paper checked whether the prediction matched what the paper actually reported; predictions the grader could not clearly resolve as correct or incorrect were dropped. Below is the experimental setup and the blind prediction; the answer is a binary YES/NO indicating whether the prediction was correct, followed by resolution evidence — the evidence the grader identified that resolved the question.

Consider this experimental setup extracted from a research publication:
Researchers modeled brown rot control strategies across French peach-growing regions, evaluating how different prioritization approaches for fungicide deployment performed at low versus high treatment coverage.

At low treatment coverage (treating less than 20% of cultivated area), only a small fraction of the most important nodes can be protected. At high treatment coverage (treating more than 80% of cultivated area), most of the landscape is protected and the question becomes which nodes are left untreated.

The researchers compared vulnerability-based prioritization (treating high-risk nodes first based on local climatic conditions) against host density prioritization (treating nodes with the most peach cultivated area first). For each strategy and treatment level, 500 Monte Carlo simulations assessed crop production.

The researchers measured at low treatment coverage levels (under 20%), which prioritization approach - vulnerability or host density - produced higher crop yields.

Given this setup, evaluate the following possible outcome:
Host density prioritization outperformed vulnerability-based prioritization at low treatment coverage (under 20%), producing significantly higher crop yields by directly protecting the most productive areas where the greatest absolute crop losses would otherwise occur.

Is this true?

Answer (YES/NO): NO